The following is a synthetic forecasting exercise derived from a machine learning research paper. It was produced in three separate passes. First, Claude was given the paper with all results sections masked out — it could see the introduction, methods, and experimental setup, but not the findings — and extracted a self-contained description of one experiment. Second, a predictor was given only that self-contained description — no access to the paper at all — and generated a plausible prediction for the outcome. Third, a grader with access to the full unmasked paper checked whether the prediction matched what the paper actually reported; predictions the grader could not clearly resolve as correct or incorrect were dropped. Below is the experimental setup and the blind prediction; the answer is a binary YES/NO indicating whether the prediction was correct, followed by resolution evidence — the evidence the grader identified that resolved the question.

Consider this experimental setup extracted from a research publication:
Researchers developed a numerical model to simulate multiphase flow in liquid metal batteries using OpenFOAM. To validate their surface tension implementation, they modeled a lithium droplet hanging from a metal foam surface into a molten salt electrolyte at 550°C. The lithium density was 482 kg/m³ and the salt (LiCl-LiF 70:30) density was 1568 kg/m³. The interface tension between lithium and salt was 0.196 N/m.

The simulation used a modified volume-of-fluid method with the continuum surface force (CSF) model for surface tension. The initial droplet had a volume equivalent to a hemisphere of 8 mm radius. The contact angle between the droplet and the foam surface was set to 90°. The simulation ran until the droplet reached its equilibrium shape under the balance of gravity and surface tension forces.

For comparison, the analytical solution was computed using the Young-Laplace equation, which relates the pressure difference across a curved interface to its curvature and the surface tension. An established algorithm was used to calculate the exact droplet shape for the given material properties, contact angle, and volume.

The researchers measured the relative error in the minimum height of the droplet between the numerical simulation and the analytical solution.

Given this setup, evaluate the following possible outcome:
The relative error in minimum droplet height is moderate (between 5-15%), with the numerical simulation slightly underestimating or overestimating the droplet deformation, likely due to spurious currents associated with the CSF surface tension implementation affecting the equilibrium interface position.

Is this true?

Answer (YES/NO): NO